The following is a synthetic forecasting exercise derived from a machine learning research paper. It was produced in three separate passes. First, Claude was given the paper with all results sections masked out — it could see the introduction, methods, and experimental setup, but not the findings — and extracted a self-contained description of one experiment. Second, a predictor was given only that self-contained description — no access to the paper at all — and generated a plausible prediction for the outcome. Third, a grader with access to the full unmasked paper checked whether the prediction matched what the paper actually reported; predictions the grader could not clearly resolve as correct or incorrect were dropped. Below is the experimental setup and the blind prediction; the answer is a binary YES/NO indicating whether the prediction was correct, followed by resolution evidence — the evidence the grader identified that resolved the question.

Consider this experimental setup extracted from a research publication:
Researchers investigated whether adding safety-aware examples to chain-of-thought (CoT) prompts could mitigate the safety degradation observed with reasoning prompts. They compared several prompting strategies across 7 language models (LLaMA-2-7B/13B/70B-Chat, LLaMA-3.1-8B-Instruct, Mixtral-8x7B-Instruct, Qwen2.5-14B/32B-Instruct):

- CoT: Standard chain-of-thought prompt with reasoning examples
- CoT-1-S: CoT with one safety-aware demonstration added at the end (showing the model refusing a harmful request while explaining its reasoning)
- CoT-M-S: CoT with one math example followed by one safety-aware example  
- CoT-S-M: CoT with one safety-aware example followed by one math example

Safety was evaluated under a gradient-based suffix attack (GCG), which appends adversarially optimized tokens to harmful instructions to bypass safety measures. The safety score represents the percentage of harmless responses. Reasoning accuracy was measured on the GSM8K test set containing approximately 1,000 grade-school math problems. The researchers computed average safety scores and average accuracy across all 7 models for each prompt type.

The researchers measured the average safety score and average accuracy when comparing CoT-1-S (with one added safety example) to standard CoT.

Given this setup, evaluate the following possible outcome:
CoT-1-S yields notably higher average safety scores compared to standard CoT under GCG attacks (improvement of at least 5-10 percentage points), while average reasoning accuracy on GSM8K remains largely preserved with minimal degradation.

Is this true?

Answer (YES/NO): YES